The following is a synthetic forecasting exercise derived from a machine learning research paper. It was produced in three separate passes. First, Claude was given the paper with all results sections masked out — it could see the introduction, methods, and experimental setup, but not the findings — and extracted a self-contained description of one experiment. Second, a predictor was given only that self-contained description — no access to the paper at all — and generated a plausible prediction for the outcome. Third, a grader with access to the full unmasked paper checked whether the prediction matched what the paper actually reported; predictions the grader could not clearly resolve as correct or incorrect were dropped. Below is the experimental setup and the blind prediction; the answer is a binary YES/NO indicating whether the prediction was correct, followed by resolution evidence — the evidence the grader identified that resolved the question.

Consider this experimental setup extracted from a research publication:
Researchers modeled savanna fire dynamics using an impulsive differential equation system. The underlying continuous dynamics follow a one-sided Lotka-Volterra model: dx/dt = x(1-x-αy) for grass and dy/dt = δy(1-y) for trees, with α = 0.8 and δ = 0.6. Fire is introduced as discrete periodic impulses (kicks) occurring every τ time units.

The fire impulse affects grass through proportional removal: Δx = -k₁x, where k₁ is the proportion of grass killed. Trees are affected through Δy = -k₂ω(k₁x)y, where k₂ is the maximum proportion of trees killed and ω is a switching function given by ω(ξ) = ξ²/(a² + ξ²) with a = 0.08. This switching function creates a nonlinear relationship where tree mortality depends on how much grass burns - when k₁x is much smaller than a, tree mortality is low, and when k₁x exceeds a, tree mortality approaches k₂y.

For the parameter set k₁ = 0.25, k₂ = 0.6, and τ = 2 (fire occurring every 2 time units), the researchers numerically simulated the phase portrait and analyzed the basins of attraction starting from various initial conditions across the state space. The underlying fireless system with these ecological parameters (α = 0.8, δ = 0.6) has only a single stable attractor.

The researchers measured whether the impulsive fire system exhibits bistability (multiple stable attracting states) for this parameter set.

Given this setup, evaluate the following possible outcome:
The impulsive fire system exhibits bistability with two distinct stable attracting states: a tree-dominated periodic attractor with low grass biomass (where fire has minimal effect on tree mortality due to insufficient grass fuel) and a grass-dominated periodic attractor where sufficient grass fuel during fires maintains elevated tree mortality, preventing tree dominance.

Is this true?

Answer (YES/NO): NO